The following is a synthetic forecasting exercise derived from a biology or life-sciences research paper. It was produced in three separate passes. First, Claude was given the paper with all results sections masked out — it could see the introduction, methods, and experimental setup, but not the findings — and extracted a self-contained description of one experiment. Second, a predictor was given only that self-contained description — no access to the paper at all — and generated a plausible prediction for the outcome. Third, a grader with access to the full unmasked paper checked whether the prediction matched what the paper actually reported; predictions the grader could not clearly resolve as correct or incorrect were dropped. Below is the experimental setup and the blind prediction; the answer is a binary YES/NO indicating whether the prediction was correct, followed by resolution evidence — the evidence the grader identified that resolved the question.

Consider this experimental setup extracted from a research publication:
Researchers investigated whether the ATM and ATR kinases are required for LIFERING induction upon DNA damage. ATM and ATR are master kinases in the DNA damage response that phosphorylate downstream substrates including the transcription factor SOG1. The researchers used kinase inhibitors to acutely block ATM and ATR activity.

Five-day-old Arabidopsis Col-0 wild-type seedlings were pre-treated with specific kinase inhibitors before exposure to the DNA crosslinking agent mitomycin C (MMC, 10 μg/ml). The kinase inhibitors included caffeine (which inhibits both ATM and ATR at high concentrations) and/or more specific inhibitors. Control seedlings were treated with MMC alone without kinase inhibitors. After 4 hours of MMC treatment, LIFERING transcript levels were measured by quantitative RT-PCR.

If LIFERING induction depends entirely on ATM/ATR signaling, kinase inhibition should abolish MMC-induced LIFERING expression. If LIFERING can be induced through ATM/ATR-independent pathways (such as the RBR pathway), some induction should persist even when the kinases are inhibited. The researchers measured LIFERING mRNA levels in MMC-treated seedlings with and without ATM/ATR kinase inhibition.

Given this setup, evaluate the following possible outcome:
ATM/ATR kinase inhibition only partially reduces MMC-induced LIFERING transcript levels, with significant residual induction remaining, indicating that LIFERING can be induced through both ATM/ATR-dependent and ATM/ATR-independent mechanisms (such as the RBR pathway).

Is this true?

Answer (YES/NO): NO